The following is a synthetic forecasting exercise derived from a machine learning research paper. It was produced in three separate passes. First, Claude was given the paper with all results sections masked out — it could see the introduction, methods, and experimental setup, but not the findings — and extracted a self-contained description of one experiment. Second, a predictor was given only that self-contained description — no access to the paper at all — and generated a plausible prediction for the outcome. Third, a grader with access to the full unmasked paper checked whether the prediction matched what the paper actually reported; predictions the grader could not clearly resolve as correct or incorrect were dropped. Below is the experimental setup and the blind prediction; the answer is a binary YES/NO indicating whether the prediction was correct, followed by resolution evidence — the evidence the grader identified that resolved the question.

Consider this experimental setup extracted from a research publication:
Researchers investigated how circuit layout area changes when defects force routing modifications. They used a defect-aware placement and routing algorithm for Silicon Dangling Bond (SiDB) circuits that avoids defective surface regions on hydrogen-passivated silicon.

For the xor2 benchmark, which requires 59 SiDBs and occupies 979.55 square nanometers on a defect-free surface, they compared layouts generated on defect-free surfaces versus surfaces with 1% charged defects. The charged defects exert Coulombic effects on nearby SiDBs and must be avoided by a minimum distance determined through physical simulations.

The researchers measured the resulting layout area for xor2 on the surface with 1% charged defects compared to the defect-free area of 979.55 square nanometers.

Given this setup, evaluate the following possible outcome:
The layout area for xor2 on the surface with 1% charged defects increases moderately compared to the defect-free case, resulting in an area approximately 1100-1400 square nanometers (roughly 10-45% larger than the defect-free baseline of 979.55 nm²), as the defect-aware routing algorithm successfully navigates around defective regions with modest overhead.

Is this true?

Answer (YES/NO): YES